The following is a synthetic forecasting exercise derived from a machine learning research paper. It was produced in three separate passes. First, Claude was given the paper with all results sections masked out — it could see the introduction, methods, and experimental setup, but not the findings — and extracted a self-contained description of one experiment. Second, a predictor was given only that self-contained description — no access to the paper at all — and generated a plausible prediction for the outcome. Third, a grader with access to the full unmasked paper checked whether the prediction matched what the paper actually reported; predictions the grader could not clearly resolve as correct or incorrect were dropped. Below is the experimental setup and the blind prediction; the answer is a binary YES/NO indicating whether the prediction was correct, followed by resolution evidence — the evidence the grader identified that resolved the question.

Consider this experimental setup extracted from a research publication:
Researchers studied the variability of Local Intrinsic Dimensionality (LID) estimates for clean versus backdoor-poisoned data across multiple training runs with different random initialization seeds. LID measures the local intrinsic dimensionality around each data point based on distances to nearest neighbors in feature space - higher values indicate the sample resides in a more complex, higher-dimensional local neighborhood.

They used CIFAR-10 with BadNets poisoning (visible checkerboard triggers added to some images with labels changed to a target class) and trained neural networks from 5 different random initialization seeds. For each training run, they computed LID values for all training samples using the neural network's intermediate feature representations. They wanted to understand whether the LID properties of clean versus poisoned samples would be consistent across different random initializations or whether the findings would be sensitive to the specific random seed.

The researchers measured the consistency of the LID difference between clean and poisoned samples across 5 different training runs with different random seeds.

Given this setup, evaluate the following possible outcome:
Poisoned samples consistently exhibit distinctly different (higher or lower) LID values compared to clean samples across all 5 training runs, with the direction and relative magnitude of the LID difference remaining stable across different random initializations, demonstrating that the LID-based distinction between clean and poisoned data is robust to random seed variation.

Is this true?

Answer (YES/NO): YES